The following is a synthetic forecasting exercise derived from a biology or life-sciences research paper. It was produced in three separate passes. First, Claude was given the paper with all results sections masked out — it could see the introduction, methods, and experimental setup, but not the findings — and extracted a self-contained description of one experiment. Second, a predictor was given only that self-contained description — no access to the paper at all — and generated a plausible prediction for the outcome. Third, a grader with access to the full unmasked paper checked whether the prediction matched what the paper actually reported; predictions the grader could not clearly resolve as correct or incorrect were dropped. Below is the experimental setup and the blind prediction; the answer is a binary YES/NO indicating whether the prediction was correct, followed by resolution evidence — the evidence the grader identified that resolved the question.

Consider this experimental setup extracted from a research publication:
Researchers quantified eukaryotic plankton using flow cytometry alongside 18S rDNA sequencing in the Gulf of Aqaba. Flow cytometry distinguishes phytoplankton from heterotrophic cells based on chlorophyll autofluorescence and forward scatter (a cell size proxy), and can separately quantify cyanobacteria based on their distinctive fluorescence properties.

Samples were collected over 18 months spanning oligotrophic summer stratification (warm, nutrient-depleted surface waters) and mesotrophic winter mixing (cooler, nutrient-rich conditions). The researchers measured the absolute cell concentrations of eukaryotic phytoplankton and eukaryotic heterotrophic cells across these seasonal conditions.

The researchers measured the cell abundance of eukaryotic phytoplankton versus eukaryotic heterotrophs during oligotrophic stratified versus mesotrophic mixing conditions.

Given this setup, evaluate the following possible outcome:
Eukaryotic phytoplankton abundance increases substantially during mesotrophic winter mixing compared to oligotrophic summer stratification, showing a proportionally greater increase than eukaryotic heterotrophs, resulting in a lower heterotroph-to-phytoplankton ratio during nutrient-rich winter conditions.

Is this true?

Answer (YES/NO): NO